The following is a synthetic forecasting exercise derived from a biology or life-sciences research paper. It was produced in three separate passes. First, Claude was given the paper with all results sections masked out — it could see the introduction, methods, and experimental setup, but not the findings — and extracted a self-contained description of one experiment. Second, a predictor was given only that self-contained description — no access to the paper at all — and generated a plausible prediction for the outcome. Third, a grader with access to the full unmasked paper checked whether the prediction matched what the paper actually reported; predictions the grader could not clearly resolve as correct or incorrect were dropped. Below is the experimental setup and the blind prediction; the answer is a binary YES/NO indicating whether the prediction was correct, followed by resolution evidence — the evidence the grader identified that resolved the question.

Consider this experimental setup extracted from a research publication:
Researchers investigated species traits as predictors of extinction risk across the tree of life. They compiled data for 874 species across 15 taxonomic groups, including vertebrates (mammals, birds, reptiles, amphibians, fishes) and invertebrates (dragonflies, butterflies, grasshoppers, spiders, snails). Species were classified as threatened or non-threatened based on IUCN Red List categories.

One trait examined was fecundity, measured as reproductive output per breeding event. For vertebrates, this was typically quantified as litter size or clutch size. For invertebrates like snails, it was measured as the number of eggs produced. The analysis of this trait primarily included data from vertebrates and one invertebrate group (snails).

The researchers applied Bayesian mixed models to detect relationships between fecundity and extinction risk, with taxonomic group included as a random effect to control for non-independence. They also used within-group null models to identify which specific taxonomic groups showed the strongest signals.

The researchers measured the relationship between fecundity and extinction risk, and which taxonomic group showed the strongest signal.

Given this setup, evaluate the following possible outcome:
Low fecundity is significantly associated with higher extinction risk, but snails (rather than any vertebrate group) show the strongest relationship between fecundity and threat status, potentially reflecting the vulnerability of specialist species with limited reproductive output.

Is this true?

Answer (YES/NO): NO